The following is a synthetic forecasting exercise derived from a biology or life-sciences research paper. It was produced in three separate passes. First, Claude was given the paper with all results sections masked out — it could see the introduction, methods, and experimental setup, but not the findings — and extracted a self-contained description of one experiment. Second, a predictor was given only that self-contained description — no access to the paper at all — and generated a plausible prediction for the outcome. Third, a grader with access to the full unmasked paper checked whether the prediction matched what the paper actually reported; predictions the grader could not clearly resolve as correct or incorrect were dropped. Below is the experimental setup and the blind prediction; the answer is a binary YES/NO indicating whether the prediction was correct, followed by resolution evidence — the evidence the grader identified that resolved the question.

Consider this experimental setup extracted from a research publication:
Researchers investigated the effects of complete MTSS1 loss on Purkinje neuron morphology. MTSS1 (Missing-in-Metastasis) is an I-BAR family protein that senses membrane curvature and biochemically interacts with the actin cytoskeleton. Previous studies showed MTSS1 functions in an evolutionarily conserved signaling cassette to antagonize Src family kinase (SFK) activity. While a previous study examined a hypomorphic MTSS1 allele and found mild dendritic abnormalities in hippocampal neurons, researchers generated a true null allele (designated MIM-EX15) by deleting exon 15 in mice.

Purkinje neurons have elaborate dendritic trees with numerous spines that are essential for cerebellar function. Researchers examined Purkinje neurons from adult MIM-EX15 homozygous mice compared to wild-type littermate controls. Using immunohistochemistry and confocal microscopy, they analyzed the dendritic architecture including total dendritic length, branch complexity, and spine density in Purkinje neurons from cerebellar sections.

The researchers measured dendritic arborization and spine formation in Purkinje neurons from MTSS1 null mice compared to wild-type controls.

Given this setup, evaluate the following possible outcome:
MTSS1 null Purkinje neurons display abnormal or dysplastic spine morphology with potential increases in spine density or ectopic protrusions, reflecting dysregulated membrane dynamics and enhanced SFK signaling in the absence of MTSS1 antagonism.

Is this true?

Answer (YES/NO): NO